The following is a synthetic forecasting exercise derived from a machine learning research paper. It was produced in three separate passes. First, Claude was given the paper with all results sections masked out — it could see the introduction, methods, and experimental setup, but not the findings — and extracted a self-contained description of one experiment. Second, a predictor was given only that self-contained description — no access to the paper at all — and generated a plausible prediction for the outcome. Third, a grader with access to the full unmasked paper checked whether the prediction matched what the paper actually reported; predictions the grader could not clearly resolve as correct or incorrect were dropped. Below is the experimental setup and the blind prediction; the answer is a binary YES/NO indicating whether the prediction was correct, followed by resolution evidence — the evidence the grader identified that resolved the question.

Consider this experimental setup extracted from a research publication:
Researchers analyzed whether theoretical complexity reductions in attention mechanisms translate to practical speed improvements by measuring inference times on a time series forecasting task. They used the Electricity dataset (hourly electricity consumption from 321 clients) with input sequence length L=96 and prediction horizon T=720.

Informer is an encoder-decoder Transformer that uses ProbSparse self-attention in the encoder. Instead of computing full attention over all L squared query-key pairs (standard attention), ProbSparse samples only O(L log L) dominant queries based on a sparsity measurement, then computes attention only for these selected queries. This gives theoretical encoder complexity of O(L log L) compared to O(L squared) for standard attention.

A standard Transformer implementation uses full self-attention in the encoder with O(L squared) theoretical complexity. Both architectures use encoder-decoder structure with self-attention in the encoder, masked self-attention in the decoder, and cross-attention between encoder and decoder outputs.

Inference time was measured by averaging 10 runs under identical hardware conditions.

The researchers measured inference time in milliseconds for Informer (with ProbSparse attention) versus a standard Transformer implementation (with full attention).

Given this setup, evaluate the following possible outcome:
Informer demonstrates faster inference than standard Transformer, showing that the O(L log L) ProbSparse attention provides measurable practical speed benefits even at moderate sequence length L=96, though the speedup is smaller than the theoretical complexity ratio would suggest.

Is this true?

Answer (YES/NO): NO